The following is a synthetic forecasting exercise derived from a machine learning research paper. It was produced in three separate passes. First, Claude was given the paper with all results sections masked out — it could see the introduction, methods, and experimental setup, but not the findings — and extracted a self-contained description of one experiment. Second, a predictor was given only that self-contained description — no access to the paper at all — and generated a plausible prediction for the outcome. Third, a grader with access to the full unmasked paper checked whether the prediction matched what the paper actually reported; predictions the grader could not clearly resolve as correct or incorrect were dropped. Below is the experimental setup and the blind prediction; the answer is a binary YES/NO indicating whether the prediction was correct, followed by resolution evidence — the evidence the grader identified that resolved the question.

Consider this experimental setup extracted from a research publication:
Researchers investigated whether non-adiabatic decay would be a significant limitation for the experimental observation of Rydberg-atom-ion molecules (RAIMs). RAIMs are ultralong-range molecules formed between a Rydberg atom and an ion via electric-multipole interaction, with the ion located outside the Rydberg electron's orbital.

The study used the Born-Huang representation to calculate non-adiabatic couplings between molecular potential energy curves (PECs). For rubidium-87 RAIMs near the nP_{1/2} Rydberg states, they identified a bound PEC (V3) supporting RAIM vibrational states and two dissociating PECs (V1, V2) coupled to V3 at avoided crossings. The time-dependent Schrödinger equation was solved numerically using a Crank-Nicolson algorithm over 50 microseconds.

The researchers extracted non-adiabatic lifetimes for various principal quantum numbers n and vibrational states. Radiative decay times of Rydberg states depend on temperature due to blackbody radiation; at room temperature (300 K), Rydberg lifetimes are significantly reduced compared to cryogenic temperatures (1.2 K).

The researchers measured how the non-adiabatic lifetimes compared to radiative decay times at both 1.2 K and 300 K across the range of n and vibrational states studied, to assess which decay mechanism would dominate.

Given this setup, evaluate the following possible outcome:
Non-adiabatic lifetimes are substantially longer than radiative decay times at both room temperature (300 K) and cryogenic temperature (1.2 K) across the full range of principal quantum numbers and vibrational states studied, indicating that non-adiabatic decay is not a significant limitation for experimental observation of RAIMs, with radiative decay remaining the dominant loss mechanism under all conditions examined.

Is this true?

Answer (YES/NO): YES